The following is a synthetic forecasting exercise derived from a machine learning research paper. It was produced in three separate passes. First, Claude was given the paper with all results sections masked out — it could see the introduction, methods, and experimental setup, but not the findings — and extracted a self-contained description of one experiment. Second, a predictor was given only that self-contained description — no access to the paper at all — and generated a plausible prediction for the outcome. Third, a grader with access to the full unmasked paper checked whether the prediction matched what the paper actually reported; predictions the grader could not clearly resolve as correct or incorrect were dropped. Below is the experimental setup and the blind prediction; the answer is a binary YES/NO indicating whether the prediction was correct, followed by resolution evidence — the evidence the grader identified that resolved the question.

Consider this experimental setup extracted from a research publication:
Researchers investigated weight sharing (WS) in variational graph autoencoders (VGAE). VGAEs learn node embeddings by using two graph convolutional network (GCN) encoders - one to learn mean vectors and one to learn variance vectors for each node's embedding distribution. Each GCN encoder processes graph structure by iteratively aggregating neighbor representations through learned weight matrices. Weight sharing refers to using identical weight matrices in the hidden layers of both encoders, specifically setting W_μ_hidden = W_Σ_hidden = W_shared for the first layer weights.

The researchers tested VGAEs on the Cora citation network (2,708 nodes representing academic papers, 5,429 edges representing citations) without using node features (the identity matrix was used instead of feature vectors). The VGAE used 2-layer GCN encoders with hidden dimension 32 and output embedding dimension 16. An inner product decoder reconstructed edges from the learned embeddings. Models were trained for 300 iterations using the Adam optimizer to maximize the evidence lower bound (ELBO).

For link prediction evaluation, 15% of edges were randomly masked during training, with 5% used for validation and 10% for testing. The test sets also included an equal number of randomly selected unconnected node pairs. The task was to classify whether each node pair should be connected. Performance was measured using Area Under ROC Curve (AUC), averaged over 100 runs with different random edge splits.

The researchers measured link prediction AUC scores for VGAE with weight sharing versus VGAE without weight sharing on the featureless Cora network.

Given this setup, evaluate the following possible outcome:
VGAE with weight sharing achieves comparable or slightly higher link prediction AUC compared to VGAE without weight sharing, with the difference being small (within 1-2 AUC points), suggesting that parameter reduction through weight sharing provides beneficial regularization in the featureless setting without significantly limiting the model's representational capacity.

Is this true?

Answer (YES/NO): NO